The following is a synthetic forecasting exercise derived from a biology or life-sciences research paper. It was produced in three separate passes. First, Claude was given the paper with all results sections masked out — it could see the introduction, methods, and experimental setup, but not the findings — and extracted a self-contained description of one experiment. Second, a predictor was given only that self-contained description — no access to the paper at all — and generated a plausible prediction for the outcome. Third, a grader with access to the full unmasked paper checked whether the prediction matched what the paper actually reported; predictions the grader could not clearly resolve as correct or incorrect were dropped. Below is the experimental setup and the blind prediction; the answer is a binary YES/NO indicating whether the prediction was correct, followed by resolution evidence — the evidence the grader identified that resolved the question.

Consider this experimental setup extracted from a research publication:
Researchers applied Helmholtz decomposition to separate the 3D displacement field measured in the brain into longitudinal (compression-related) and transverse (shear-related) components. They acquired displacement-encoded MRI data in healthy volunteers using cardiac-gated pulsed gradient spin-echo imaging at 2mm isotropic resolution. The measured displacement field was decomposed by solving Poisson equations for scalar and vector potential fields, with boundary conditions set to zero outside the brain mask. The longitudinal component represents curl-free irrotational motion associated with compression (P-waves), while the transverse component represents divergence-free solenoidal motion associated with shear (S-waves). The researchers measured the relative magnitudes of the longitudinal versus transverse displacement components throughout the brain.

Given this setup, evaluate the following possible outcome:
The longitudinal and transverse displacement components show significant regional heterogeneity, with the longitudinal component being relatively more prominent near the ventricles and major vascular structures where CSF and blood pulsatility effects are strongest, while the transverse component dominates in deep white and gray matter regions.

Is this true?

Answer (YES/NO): NO